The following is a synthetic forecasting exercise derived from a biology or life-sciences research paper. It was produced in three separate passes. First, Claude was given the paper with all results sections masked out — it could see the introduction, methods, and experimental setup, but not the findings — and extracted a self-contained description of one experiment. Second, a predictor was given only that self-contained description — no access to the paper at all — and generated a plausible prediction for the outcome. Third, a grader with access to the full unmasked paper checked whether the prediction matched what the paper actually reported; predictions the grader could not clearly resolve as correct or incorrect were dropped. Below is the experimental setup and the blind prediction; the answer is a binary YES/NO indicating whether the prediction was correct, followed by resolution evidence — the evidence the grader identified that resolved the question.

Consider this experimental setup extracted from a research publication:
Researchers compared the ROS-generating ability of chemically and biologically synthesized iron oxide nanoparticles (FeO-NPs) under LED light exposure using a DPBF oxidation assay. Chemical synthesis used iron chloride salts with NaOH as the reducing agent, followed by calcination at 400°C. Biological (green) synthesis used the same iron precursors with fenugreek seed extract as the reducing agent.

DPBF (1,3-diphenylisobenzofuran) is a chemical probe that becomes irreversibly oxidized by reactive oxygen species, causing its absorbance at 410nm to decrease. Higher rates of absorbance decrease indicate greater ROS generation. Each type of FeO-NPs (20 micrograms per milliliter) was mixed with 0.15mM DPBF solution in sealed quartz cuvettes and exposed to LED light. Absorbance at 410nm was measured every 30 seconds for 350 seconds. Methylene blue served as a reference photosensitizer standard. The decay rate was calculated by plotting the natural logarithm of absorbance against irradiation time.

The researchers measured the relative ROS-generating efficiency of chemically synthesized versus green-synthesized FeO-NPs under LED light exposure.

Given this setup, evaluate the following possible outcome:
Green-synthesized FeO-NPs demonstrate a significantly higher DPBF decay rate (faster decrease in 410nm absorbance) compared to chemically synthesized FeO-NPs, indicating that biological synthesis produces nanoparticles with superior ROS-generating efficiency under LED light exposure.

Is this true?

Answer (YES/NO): YES